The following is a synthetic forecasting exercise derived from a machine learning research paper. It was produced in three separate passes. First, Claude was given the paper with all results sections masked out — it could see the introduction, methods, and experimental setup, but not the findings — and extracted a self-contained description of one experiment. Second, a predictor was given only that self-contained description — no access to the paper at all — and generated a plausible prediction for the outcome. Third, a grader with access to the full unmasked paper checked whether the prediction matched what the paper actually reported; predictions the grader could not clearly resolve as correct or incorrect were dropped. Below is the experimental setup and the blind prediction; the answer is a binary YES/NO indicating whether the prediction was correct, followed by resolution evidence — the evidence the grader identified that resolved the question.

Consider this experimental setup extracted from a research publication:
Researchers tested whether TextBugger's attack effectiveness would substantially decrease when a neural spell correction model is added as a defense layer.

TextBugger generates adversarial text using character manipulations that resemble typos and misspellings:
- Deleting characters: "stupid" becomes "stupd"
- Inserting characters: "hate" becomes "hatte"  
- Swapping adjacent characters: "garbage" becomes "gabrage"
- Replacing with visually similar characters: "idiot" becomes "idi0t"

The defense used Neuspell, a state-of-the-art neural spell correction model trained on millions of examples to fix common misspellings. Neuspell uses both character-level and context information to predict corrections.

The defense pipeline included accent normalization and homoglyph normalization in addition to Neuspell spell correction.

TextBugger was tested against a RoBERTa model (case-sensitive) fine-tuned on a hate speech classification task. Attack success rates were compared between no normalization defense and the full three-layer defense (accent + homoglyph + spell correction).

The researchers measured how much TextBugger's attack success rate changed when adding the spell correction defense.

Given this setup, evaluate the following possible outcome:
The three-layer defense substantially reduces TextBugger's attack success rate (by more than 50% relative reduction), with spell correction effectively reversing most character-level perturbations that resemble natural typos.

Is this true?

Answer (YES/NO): NO